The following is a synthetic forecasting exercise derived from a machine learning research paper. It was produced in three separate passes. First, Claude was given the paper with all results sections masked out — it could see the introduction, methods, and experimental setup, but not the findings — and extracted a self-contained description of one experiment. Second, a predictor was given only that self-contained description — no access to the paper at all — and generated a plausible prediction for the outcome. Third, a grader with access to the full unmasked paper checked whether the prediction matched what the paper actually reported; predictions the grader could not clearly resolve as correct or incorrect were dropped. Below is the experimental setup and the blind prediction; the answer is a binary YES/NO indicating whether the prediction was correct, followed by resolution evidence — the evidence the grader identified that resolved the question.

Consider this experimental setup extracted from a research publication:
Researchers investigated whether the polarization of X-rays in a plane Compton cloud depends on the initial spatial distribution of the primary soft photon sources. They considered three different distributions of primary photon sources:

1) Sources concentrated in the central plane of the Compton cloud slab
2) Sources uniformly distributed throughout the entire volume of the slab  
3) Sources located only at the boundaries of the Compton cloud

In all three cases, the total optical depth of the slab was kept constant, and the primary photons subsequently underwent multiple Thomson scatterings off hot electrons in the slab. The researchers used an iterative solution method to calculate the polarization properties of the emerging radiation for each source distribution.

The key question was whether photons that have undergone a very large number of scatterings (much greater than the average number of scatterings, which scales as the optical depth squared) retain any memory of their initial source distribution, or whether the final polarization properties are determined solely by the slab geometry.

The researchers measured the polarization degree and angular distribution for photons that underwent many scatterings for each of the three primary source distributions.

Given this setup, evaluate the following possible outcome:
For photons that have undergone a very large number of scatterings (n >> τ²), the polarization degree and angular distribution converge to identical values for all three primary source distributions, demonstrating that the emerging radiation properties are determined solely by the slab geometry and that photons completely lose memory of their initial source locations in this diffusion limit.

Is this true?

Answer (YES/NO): YES